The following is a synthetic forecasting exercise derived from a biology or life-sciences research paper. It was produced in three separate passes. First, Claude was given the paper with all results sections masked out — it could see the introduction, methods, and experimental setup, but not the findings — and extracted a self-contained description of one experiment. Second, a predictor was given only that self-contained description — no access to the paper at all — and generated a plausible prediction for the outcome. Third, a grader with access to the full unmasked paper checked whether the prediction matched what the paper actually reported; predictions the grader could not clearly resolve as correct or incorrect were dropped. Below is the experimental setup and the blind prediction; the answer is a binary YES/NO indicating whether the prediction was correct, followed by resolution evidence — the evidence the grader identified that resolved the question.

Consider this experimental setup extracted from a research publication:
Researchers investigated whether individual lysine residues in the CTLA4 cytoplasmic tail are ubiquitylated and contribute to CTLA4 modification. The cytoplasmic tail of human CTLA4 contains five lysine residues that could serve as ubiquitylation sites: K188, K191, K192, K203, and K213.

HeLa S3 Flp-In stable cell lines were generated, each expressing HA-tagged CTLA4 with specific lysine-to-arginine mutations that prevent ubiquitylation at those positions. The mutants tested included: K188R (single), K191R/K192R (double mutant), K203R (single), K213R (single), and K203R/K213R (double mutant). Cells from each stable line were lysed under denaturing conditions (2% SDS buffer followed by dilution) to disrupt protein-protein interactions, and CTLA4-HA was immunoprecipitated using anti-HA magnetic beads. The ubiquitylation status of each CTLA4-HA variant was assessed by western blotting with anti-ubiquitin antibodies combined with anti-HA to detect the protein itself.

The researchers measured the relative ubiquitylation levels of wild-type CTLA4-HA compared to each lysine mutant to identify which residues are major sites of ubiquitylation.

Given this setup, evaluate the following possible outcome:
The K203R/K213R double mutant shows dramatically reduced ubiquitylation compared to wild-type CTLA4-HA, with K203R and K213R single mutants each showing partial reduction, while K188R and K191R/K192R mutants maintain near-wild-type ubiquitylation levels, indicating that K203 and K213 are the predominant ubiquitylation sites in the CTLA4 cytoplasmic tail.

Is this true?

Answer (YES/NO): YES